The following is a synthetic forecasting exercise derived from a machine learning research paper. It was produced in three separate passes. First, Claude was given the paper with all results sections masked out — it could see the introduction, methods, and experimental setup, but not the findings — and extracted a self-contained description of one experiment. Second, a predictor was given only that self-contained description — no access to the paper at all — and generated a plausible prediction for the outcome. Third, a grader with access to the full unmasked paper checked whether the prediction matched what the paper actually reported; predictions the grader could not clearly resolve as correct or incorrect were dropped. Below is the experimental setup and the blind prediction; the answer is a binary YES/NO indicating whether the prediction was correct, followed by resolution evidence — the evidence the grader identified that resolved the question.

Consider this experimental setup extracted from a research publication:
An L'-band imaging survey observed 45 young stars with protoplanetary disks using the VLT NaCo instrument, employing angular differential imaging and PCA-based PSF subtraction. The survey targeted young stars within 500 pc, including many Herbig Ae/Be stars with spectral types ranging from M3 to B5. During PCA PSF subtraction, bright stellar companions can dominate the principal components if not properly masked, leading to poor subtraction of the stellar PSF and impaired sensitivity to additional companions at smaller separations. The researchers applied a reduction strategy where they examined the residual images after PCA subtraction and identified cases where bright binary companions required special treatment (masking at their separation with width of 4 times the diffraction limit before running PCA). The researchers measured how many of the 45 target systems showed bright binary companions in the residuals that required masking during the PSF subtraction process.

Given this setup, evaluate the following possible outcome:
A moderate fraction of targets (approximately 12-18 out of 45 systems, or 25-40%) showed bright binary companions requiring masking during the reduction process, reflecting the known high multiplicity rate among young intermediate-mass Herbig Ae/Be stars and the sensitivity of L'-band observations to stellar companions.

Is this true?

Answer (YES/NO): NO